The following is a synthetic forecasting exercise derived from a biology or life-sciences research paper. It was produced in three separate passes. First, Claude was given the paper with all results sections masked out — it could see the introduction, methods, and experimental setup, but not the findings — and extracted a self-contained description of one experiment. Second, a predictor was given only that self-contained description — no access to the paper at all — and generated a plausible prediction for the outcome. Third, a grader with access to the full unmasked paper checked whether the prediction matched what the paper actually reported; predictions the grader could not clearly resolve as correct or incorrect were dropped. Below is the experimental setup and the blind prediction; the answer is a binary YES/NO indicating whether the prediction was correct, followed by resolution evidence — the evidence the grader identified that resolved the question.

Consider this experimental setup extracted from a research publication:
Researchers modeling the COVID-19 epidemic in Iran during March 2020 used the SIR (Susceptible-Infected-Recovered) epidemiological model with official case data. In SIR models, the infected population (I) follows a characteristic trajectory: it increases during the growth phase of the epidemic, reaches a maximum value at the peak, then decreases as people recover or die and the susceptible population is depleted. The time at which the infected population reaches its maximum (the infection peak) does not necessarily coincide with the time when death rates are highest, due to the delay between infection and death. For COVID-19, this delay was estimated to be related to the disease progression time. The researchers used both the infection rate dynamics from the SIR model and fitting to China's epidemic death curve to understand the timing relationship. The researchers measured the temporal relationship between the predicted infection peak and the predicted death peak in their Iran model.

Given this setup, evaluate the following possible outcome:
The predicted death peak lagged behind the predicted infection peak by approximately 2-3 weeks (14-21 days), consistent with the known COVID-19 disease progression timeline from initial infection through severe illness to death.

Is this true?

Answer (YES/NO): NO